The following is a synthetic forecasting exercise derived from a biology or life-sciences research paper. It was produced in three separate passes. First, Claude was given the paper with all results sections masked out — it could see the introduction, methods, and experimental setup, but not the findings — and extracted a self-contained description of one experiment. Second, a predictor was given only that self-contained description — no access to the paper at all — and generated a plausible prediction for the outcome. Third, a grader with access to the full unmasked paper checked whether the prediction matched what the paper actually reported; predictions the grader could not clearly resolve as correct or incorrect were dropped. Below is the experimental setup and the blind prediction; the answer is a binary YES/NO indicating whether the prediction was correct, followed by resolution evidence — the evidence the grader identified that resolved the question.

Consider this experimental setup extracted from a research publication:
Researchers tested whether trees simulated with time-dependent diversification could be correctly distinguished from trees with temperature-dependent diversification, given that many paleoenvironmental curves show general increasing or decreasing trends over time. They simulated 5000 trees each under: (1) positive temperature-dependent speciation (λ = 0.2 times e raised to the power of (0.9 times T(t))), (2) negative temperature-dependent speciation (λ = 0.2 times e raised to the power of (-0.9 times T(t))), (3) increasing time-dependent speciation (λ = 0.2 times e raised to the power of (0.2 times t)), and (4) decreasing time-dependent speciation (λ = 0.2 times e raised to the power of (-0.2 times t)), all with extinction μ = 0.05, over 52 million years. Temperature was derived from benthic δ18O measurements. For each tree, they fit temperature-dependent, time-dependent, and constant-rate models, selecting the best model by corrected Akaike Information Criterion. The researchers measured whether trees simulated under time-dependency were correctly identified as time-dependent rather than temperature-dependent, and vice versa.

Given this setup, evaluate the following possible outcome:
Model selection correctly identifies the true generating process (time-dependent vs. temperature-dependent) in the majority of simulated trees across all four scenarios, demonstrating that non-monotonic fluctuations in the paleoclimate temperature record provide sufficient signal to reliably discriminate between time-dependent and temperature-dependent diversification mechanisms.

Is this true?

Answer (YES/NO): YES